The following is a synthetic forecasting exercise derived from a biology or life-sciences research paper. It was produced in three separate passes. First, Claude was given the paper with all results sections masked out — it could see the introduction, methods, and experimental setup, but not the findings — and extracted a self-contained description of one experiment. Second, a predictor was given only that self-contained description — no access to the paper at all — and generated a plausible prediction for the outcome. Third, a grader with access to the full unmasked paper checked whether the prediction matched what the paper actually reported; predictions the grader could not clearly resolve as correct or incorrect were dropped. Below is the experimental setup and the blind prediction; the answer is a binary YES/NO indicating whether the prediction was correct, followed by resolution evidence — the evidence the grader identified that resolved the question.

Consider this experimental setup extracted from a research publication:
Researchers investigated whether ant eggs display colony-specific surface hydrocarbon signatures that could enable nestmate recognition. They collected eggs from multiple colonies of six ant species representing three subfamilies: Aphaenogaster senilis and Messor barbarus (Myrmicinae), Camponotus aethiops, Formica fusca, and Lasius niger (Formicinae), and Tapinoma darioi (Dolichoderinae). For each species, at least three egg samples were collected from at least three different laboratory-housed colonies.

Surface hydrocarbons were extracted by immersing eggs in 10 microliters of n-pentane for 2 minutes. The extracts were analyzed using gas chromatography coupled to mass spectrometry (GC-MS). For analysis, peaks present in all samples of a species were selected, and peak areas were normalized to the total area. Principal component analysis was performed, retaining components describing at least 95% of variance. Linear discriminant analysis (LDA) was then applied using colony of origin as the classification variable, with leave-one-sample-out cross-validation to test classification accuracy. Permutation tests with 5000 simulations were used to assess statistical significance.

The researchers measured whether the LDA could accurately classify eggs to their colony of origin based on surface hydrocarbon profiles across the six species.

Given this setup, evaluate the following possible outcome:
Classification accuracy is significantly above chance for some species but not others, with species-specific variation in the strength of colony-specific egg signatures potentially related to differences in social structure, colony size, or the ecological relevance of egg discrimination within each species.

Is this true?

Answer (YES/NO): NO